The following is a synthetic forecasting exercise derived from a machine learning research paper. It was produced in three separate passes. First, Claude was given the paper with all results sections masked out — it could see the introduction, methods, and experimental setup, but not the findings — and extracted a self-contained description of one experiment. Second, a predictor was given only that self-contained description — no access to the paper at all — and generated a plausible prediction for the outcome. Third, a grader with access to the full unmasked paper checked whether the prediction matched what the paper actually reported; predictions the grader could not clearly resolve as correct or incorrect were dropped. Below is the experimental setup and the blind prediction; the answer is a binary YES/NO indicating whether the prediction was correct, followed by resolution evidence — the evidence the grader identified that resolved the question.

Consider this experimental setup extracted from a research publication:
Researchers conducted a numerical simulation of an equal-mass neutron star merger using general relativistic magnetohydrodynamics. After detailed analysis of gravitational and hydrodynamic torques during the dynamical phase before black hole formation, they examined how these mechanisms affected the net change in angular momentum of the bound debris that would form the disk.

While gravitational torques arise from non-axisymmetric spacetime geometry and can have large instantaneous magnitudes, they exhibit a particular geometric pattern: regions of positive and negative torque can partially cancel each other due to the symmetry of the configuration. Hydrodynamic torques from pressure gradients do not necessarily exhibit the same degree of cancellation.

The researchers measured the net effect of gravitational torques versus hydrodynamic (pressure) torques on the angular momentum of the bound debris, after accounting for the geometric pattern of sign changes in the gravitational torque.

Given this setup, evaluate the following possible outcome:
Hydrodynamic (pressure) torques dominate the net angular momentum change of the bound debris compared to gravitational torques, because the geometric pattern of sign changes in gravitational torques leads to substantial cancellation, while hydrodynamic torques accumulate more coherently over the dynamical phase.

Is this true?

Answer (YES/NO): NO